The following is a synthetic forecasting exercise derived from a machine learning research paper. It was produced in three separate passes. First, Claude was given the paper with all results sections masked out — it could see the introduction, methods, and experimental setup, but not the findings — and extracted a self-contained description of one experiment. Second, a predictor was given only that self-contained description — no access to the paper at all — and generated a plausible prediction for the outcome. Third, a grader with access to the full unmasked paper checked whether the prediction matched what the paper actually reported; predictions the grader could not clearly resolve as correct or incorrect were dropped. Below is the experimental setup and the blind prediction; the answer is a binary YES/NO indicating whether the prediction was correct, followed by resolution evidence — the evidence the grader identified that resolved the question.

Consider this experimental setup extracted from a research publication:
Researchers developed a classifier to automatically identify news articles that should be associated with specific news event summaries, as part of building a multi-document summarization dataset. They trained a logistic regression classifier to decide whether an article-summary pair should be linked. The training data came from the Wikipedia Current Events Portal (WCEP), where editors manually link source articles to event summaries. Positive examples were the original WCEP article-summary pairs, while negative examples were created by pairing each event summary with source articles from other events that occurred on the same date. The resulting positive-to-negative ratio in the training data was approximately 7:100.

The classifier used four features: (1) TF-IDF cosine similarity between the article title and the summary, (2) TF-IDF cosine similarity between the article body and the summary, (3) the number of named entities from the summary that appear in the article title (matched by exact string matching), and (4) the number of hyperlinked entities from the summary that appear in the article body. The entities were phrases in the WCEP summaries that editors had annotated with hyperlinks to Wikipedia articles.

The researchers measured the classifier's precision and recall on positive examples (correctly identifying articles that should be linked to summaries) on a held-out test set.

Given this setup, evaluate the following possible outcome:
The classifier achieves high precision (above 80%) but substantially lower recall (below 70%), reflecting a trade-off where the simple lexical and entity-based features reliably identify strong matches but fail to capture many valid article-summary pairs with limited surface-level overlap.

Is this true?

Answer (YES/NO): NO